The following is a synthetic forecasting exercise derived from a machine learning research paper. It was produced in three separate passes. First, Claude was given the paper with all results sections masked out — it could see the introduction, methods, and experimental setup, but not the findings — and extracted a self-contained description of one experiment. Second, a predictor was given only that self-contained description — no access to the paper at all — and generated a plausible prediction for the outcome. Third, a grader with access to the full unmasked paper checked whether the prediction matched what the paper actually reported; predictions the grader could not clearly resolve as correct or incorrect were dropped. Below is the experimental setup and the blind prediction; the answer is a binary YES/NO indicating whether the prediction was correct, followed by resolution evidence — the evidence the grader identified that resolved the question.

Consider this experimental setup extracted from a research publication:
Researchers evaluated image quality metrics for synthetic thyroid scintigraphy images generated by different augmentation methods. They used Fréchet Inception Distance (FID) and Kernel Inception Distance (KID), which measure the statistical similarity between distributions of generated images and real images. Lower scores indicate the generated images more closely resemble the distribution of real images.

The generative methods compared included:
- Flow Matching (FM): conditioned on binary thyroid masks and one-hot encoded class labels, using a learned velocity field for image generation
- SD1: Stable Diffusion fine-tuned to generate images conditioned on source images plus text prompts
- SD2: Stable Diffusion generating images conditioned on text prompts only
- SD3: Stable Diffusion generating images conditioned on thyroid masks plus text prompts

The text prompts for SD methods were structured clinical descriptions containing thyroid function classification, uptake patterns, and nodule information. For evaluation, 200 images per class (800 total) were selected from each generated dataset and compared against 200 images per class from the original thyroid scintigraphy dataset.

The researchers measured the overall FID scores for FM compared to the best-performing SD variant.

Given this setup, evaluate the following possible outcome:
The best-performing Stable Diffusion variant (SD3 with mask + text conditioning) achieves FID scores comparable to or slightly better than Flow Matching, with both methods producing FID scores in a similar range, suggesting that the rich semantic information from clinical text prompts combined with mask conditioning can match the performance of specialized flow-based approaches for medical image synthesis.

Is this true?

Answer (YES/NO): NO